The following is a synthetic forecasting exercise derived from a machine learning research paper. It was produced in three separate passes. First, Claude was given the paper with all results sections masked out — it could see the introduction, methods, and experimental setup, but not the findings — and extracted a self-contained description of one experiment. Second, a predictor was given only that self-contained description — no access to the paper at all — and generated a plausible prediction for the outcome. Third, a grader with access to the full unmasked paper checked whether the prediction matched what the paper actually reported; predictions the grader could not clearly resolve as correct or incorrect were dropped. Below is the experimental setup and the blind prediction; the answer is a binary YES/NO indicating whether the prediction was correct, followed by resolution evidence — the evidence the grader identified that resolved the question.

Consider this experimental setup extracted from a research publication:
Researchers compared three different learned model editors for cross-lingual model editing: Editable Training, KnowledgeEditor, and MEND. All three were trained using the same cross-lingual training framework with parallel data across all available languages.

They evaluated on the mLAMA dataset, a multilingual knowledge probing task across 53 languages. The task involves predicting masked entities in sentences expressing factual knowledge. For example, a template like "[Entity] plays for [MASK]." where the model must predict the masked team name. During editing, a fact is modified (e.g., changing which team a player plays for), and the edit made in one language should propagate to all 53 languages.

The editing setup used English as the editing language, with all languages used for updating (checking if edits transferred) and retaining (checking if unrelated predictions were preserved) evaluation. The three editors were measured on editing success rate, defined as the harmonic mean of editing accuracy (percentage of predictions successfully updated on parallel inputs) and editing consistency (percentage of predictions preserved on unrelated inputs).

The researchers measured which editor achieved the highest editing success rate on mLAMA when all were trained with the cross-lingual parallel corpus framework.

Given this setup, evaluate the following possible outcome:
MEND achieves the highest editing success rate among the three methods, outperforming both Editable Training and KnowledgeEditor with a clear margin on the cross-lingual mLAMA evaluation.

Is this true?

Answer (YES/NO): YES